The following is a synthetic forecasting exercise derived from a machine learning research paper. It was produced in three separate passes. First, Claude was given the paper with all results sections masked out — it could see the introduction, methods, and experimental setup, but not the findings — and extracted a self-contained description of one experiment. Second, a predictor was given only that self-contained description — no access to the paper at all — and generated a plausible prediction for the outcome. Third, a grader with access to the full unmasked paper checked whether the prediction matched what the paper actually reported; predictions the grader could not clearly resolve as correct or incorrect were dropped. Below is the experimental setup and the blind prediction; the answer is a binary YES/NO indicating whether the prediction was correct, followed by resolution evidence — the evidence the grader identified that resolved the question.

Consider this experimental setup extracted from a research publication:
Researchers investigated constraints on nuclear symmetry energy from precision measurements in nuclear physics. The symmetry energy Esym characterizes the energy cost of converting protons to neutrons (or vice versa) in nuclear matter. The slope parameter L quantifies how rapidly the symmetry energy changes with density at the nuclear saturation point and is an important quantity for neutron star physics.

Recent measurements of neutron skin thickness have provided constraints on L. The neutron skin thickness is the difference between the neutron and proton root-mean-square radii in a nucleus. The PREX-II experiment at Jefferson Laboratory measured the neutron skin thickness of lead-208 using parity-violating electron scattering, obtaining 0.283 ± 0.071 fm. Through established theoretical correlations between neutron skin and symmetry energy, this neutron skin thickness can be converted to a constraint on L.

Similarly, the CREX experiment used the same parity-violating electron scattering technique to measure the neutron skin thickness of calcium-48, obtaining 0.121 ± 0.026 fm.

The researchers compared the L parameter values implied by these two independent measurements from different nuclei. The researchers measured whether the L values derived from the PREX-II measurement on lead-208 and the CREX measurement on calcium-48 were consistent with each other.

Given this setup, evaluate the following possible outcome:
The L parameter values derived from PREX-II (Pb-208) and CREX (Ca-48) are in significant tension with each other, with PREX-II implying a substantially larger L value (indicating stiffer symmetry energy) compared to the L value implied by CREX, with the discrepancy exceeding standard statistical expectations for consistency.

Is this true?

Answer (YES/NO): YES